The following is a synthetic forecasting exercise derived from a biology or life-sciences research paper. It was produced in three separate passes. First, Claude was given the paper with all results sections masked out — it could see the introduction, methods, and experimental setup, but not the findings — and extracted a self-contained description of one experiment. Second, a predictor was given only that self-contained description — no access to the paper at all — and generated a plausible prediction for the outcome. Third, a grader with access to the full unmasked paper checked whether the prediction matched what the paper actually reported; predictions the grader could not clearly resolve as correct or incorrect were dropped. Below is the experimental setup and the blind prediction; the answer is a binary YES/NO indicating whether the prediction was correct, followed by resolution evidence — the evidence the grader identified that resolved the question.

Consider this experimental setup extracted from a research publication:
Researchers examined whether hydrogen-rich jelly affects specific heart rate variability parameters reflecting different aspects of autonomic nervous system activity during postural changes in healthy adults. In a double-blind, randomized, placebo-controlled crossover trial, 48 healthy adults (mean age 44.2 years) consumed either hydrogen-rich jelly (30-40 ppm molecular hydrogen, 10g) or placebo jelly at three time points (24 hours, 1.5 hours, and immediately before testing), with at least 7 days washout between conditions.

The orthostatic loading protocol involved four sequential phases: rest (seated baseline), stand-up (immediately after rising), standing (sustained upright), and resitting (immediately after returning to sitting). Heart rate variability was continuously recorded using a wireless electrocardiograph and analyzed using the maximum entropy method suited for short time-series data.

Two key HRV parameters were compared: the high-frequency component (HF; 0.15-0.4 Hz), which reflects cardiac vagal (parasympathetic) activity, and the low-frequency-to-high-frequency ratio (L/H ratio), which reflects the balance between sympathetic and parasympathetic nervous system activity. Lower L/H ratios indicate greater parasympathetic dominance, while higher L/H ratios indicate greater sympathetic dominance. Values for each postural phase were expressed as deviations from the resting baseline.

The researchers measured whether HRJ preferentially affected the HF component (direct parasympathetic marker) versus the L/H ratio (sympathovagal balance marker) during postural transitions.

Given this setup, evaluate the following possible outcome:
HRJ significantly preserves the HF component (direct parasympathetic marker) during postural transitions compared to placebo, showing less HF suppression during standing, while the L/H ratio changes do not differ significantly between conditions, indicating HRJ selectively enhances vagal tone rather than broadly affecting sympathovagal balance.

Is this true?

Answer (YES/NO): NO